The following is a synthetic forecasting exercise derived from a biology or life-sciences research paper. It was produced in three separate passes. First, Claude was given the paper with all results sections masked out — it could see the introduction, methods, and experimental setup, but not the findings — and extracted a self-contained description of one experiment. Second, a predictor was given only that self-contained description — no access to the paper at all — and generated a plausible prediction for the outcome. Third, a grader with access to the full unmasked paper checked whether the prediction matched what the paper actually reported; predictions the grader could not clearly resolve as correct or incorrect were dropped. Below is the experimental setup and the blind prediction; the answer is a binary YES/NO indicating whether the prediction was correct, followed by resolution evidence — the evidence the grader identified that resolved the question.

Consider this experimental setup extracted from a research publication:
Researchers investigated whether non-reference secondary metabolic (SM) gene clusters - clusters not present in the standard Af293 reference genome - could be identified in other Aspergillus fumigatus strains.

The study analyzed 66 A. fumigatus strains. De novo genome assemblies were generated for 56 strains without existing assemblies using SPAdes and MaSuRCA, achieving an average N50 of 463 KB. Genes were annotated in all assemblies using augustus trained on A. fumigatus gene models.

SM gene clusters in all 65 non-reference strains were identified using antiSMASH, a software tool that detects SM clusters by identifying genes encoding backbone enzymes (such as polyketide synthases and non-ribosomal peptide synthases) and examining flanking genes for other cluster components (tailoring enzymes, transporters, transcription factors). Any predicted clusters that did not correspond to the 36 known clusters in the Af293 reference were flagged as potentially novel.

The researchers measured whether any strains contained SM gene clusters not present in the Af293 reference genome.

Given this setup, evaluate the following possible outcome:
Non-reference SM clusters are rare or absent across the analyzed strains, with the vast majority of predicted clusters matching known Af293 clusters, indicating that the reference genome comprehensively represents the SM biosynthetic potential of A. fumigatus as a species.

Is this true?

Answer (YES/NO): NO